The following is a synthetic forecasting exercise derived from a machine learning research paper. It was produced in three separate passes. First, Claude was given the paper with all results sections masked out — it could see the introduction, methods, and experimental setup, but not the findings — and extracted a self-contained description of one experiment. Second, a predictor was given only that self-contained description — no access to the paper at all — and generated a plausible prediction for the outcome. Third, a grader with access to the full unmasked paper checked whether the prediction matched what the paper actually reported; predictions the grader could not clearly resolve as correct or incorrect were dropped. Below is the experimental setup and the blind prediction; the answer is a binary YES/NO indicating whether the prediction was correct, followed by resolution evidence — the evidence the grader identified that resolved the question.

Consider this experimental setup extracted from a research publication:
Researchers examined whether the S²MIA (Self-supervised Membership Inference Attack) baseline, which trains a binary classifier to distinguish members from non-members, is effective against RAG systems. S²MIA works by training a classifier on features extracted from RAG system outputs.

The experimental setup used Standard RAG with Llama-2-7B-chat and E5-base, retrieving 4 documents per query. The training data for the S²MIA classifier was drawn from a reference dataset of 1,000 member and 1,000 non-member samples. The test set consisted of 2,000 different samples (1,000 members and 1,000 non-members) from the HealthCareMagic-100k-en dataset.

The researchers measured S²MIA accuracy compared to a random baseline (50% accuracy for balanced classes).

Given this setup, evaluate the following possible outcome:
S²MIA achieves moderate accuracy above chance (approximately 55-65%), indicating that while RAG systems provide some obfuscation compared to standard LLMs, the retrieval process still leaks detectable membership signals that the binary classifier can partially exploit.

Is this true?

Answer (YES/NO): NO